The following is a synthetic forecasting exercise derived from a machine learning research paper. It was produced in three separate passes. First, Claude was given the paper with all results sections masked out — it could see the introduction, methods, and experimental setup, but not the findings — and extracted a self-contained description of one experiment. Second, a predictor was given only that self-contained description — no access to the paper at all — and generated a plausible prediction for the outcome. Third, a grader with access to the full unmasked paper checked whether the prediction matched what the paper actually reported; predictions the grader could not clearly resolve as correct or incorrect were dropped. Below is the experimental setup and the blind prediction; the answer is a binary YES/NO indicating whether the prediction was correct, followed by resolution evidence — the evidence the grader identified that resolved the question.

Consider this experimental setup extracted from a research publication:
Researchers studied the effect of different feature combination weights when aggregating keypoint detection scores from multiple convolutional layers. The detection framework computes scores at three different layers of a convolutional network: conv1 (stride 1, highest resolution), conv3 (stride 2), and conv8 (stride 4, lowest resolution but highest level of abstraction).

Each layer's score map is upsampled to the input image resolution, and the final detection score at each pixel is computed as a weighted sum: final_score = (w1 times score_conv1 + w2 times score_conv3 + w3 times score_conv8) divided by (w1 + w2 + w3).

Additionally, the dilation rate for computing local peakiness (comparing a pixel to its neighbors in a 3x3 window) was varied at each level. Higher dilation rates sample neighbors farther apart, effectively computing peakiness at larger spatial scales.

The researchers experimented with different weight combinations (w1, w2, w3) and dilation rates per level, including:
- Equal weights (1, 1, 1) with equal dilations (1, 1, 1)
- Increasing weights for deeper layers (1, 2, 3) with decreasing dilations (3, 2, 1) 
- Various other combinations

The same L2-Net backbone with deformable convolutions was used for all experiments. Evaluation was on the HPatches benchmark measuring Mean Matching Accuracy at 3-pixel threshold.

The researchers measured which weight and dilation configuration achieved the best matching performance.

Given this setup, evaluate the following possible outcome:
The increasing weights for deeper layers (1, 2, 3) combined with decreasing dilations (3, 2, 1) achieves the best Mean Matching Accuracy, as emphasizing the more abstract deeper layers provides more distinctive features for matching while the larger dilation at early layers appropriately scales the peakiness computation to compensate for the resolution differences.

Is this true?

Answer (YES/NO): YES